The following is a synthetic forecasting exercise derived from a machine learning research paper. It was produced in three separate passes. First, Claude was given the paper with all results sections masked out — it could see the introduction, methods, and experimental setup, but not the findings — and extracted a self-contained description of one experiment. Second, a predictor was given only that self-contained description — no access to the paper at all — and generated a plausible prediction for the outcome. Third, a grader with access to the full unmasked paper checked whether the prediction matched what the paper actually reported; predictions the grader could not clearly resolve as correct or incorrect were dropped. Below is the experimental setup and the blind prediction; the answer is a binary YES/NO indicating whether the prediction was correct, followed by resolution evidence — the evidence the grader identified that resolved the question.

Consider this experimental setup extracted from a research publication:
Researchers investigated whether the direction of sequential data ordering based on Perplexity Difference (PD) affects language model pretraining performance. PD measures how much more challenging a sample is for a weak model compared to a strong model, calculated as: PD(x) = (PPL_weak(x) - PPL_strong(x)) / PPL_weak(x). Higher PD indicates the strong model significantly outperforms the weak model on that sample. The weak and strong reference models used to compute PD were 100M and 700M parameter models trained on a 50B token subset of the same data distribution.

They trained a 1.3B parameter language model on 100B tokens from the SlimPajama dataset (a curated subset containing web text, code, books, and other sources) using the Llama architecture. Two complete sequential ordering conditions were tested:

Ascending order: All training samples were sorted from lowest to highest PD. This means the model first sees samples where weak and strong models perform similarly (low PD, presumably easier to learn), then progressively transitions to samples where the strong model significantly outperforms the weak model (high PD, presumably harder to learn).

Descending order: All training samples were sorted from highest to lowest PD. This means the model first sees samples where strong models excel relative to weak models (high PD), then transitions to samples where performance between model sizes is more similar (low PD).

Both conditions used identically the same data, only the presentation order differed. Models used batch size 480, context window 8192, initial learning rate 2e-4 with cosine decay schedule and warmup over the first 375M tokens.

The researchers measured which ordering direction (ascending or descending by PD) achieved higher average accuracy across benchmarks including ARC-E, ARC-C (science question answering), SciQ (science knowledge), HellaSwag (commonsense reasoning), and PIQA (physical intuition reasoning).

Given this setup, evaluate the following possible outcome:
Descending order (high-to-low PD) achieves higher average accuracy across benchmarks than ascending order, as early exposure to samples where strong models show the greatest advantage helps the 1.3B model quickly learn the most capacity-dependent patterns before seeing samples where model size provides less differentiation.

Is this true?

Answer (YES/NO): NO